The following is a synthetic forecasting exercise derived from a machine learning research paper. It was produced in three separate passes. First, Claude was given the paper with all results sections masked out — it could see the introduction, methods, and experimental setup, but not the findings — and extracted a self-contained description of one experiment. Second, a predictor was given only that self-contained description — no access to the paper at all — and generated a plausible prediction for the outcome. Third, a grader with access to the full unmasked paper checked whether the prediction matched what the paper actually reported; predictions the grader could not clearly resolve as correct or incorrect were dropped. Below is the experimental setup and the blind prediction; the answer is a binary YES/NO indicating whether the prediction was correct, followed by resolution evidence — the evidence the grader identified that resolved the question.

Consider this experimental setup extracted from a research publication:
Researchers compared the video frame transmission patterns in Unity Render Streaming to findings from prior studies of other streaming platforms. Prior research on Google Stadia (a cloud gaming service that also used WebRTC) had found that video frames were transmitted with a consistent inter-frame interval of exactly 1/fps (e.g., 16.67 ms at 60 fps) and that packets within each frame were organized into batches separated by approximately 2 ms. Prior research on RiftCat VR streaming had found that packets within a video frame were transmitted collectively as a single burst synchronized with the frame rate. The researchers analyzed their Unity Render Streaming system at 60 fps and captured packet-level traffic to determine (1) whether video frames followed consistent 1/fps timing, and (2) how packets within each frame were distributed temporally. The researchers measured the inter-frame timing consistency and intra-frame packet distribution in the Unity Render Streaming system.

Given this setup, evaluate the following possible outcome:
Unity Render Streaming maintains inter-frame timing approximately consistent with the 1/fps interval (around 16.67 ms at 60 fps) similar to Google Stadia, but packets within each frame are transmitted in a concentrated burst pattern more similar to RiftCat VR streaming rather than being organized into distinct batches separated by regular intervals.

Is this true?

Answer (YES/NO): NO